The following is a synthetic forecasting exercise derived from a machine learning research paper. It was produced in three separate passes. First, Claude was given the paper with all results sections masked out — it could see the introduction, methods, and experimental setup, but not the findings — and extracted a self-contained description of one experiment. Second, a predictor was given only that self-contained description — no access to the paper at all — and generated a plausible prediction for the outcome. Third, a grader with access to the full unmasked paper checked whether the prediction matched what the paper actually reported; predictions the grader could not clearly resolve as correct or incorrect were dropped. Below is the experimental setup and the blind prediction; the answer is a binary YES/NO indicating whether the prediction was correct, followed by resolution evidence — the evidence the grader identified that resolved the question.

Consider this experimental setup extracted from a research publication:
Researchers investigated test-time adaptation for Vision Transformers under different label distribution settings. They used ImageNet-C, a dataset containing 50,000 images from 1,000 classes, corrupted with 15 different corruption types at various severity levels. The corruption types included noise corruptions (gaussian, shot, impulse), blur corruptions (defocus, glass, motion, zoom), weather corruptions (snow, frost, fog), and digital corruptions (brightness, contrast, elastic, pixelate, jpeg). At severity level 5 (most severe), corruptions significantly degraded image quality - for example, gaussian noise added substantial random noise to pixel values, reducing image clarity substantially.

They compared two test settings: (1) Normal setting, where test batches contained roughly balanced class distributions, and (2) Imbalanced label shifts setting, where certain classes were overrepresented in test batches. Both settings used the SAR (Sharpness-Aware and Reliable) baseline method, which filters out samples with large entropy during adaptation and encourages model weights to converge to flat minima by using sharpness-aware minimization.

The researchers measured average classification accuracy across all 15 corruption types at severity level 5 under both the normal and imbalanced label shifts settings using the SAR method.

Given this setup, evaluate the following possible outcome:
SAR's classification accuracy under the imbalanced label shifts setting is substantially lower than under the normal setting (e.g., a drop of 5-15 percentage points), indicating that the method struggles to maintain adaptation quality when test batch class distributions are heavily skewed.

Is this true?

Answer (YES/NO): NO